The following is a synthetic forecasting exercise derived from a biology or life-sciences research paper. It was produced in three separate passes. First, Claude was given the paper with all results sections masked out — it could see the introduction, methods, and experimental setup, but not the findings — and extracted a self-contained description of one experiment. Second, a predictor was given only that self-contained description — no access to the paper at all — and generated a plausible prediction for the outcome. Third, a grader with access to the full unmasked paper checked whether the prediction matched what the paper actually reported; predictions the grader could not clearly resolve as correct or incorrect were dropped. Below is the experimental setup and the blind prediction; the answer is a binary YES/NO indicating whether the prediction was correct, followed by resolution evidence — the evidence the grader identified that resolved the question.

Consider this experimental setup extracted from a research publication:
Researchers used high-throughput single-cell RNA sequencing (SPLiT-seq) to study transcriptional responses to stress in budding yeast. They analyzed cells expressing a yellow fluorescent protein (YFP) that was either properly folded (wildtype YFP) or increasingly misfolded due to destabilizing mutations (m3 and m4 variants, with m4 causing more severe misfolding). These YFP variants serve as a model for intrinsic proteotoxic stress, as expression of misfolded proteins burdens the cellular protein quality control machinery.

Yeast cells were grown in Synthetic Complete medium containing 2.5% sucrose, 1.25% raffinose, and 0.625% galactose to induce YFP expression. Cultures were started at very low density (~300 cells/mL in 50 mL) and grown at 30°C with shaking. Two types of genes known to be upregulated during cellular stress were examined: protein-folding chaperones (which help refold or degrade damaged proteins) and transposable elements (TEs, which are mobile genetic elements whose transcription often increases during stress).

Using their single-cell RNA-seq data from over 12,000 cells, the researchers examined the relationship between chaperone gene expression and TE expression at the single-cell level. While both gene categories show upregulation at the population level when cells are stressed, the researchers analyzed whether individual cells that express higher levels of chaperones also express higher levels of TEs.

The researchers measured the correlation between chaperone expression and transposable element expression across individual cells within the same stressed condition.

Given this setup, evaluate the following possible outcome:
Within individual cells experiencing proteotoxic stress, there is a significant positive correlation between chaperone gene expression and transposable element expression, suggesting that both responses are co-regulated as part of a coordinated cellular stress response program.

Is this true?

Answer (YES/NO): NO